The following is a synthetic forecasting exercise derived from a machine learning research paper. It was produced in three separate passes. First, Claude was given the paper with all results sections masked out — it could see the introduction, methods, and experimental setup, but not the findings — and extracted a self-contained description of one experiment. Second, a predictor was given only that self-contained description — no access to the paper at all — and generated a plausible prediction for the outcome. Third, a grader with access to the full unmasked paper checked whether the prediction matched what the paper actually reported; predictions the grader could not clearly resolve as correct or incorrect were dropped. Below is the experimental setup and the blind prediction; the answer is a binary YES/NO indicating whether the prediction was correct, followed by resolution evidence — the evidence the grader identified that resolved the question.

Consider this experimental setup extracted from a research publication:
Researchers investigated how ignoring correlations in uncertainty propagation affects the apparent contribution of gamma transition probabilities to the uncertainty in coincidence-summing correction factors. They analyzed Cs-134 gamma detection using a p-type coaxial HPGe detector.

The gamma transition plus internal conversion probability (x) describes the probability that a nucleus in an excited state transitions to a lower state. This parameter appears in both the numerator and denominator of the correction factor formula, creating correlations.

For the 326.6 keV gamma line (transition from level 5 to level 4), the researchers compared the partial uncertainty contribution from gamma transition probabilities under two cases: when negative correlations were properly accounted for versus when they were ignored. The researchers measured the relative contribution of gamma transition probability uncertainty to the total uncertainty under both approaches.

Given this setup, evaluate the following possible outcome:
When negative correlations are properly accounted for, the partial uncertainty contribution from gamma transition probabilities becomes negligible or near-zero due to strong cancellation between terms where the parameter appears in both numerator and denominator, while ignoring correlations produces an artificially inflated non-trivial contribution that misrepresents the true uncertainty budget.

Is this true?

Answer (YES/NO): NO